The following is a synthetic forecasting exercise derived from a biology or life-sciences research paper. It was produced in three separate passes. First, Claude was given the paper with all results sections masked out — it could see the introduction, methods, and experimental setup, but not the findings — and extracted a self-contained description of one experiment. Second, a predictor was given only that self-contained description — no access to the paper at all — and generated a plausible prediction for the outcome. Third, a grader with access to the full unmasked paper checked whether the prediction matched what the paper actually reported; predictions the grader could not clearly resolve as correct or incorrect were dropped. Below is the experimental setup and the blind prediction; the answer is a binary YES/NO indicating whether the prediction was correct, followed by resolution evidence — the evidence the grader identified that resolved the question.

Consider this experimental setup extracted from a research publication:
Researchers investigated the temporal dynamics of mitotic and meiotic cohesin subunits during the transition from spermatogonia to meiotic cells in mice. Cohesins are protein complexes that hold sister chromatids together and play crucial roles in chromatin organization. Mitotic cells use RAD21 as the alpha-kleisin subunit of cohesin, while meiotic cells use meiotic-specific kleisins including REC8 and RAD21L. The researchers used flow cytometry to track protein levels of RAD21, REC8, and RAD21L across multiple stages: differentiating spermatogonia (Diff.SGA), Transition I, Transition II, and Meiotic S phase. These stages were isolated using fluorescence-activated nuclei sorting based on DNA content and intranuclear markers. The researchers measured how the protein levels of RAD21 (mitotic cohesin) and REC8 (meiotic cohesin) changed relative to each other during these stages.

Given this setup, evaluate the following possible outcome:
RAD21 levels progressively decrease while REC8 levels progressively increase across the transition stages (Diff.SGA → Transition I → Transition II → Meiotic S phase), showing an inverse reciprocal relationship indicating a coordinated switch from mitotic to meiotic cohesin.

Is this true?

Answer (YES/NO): NO